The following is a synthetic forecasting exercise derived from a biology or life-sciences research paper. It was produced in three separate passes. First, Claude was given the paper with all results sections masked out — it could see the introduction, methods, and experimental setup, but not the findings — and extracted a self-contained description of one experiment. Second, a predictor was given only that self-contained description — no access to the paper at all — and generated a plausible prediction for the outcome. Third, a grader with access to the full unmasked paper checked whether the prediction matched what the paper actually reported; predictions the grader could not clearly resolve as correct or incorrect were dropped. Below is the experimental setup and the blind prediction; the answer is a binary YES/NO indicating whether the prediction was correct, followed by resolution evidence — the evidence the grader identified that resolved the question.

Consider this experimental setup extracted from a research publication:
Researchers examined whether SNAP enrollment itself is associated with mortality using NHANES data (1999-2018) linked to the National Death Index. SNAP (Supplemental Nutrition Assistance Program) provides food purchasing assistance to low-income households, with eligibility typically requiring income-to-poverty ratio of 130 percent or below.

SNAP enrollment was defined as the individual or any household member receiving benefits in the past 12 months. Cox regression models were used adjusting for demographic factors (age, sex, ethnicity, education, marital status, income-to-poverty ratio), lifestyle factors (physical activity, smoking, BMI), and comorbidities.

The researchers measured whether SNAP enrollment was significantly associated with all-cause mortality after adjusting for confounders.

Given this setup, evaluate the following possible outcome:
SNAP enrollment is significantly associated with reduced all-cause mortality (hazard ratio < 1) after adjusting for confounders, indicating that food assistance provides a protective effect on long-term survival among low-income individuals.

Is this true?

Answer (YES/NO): NO